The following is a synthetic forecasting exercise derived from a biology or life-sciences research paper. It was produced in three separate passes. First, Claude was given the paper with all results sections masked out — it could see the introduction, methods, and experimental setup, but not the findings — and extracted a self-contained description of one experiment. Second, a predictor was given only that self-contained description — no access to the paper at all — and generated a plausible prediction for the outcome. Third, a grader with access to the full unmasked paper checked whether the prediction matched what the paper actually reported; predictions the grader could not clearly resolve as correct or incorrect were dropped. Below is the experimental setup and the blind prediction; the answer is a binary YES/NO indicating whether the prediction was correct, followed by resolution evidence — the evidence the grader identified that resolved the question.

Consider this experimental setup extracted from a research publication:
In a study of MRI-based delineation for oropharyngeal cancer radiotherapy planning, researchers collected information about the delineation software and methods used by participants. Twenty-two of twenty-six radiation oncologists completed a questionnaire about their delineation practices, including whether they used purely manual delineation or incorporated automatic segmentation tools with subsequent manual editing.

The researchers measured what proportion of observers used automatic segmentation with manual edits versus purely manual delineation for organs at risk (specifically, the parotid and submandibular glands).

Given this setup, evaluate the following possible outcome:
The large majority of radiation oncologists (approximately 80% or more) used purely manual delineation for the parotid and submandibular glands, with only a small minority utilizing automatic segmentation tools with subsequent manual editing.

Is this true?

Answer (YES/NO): YES